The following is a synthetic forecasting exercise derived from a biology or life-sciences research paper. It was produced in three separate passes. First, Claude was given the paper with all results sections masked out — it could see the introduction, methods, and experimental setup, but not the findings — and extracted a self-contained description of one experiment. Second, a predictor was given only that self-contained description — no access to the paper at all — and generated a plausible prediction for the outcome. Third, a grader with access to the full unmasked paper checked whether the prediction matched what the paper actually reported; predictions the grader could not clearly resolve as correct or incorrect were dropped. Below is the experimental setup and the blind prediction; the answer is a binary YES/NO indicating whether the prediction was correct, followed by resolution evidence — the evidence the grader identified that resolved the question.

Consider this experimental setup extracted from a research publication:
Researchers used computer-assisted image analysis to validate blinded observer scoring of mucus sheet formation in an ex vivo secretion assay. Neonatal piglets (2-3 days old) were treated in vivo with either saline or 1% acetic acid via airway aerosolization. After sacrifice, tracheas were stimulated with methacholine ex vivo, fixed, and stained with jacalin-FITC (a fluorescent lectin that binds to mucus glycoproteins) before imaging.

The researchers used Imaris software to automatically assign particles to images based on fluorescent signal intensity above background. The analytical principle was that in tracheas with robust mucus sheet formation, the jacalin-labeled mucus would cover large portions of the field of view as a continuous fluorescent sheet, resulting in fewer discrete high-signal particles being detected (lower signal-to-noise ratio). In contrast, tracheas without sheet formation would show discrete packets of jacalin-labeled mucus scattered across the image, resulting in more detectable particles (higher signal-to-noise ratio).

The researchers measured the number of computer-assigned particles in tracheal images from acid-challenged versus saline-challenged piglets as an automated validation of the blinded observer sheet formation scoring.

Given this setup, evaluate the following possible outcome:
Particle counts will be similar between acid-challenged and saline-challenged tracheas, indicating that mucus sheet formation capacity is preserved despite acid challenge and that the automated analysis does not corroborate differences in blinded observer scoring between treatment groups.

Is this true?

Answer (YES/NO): NO